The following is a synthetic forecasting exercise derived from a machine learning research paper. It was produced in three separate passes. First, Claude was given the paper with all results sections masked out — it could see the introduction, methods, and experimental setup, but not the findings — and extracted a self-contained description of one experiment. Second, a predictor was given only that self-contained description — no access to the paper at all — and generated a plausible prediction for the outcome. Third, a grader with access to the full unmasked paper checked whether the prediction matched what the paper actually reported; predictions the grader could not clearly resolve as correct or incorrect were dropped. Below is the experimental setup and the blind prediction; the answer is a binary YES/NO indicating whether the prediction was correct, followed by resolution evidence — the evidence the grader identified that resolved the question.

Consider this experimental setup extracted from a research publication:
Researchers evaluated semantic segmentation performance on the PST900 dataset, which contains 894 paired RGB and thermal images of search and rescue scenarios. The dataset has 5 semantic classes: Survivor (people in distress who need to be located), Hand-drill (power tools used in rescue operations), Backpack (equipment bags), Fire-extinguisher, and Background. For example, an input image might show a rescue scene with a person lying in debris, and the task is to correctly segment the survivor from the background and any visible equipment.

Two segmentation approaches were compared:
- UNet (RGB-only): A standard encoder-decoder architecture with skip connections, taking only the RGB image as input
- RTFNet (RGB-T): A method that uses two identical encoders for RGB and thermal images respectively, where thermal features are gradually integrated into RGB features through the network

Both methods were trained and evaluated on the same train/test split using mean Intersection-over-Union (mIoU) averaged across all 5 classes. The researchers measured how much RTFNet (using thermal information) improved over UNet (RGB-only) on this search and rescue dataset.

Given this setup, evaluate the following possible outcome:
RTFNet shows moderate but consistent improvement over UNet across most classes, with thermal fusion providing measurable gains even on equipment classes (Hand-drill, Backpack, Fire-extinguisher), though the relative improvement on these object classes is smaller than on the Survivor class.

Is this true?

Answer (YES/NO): NO